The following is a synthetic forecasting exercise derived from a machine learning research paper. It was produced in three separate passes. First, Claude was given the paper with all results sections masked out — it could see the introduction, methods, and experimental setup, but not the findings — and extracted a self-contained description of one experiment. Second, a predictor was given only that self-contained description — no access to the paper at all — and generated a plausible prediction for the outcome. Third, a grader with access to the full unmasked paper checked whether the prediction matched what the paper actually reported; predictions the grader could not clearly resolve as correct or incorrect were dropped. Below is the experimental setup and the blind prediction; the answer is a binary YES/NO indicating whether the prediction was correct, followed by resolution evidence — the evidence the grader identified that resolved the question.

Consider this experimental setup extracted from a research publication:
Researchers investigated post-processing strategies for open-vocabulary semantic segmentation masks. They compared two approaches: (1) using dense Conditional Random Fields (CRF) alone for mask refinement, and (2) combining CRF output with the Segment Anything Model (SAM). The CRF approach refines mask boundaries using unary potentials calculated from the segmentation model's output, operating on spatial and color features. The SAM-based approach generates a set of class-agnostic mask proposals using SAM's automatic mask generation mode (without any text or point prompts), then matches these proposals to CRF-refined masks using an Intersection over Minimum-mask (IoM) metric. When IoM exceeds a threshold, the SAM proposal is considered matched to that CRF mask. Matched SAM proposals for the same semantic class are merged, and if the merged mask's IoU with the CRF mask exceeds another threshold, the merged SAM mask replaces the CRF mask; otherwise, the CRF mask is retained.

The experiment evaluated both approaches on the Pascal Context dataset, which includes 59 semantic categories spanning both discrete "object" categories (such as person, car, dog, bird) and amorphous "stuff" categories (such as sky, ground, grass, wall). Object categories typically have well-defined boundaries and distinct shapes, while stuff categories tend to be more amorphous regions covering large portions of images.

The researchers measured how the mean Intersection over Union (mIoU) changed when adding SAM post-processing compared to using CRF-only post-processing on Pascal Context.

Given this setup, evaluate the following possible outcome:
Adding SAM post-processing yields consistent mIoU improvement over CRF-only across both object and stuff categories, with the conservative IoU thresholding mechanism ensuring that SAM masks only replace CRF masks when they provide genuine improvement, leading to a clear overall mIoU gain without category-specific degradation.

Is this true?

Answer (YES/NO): NO